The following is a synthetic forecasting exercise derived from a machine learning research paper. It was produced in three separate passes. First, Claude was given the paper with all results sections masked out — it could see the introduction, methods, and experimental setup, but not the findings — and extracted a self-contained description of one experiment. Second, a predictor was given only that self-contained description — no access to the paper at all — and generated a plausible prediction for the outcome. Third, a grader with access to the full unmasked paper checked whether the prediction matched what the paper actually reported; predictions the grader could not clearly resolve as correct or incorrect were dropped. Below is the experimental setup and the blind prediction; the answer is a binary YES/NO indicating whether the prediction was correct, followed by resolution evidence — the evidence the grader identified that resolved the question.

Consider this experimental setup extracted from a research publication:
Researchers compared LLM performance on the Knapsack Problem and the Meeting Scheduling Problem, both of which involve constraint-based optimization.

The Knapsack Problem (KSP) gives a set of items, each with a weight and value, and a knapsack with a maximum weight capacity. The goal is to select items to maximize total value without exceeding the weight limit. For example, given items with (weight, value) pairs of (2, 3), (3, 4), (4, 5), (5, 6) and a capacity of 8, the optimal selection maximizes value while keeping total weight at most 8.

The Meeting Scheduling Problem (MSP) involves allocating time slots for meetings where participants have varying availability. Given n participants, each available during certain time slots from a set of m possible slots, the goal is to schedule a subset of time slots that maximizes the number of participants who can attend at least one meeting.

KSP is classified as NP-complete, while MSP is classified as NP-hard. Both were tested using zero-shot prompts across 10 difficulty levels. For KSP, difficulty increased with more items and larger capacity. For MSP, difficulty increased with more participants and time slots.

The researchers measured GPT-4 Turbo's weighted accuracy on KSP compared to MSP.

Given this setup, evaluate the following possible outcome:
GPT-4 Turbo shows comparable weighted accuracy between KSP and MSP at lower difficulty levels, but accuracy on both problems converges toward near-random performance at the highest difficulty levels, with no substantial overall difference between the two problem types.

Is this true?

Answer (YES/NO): NO